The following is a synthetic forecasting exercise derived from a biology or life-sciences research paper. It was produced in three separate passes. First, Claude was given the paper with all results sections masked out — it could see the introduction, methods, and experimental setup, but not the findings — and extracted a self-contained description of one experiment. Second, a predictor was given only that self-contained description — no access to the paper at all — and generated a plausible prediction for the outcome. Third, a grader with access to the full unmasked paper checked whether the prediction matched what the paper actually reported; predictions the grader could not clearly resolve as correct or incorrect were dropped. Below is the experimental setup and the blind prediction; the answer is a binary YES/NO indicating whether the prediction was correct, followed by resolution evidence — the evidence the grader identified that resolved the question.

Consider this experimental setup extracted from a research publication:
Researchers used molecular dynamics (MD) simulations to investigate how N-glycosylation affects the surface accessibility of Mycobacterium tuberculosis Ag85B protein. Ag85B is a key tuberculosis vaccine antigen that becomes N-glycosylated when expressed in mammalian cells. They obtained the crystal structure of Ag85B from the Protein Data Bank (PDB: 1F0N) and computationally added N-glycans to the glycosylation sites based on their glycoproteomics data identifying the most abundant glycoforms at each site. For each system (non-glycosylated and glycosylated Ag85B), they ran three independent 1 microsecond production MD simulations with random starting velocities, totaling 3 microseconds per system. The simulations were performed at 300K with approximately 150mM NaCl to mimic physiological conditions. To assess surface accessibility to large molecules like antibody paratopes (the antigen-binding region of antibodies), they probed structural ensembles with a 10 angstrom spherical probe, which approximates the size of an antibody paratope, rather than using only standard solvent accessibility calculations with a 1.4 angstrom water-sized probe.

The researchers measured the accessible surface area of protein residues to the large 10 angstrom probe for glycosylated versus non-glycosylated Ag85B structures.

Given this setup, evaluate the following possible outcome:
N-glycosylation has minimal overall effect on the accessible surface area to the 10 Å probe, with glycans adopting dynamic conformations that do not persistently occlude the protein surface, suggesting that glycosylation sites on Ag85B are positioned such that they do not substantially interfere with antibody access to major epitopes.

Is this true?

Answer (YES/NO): NO